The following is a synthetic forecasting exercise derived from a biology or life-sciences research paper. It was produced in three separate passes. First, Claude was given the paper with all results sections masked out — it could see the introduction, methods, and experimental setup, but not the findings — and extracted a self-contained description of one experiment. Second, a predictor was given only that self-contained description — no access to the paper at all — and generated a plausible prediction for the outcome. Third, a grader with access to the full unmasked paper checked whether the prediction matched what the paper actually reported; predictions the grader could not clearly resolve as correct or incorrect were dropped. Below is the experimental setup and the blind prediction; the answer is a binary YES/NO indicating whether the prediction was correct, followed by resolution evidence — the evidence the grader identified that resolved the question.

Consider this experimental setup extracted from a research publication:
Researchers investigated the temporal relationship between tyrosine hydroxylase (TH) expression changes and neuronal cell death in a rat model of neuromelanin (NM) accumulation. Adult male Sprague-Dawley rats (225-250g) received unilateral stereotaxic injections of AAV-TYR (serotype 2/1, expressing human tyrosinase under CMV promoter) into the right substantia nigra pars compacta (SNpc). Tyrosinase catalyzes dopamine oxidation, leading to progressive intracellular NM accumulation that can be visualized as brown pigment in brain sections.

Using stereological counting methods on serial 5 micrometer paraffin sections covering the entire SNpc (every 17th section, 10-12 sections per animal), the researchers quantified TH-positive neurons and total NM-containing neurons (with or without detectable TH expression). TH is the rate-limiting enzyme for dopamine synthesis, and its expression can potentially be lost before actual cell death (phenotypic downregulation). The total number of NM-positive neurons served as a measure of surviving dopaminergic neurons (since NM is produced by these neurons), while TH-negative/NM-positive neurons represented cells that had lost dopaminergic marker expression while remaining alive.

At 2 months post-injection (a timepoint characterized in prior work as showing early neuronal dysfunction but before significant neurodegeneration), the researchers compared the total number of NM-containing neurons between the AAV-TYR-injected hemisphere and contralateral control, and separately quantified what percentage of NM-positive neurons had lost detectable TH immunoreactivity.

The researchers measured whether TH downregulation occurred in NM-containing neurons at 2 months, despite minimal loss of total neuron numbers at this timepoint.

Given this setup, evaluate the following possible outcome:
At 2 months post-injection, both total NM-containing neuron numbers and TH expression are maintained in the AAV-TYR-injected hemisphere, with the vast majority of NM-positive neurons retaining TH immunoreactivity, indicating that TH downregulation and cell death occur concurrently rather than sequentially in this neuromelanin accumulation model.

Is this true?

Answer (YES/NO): NO